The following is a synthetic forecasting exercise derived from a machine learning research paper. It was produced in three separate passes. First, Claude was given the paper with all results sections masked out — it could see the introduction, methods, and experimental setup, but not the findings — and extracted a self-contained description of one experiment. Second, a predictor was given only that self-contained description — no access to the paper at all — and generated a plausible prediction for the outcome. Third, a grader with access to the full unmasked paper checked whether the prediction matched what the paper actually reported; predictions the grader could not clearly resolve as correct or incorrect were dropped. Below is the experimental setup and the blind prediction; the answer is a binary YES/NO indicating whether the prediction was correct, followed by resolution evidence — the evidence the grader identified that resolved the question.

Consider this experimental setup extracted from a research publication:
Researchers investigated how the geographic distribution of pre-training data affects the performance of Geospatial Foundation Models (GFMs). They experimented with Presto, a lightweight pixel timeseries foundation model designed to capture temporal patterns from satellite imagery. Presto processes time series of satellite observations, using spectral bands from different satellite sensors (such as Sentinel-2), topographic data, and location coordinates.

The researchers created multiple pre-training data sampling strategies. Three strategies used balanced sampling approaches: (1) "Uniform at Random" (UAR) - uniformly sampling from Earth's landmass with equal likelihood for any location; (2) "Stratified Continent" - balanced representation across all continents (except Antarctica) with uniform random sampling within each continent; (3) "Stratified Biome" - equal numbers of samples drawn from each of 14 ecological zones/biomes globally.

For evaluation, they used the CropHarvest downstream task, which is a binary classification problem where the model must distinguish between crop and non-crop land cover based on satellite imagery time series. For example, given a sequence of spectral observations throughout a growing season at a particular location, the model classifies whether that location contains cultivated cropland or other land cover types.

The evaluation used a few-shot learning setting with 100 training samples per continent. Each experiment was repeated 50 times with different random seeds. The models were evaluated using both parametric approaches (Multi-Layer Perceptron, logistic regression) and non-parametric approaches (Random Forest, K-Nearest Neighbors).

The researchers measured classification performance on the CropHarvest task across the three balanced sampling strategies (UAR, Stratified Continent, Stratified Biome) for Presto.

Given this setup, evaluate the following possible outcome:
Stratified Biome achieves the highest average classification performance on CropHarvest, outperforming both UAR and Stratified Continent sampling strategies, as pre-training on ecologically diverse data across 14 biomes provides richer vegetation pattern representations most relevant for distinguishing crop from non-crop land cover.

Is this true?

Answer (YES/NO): NO